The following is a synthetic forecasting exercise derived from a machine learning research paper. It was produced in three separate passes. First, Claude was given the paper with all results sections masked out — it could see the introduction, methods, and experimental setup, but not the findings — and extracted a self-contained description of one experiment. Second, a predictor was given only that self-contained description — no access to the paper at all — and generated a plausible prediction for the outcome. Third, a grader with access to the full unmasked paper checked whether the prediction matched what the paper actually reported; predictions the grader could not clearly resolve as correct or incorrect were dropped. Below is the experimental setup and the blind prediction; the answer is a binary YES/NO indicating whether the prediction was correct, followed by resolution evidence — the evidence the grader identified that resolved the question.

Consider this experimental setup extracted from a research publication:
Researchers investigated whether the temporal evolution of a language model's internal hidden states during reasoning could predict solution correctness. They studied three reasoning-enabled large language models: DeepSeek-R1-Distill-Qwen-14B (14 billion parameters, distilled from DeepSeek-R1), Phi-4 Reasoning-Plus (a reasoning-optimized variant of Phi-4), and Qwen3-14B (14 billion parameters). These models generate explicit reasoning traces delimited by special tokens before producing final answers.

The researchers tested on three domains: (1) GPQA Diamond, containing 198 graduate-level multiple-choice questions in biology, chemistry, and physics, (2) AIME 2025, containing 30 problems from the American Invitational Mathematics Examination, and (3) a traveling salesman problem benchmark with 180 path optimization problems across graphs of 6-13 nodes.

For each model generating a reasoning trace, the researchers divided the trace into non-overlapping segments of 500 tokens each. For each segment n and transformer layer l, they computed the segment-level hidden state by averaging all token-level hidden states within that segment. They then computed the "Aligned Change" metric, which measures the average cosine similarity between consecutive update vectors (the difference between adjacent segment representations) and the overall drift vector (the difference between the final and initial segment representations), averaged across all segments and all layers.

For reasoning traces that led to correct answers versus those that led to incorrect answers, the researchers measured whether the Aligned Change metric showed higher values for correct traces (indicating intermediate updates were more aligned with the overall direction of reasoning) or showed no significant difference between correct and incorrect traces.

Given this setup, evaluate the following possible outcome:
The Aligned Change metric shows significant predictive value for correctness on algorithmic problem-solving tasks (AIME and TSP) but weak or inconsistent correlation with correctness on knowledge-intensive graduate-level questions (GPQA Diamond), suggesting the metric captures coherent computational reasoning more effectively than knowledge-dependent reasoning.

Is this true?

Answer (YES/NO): NO